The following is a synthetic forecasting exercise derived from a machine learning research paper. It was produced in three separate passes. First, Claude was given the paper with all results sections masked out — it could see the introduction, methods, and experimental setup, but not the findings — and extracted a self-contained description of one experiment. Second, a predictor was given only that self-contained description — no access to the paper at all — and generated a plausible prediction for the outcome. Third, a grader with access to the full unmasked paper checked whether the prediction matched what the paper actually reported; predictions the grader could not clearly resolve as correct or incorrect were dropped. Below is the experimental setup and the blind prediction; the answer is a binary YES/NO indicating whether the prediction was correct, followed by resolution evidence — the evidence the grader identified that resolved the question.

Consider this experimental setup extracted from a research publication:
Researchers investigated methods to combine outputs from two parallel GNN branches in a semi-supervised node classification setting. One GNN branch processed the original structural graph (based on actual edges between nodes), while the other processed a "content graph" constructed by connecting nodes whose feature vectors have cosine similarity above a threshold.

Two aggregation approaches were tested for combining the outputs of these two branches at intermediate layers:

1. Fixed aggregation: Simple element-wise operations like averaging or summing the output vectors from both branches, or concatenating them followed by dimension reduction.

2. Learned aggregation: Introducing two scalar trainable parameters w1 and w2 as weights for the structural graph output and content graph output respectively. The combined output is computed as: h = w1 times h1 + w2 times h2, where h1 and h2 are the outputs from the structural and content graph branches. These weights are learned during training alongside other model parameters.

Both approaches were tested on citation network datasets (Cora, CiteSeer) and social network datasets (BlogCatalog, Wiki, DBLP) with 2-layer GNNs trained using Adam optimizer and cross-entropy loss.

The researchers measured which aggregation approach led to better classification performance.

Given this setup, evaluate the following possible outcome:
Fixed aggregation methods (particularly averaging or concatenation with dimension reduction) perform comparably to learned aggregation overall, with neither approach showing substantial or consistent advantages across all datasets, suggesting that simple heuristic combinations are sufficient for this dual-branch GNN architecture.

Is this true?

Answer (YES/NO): NO